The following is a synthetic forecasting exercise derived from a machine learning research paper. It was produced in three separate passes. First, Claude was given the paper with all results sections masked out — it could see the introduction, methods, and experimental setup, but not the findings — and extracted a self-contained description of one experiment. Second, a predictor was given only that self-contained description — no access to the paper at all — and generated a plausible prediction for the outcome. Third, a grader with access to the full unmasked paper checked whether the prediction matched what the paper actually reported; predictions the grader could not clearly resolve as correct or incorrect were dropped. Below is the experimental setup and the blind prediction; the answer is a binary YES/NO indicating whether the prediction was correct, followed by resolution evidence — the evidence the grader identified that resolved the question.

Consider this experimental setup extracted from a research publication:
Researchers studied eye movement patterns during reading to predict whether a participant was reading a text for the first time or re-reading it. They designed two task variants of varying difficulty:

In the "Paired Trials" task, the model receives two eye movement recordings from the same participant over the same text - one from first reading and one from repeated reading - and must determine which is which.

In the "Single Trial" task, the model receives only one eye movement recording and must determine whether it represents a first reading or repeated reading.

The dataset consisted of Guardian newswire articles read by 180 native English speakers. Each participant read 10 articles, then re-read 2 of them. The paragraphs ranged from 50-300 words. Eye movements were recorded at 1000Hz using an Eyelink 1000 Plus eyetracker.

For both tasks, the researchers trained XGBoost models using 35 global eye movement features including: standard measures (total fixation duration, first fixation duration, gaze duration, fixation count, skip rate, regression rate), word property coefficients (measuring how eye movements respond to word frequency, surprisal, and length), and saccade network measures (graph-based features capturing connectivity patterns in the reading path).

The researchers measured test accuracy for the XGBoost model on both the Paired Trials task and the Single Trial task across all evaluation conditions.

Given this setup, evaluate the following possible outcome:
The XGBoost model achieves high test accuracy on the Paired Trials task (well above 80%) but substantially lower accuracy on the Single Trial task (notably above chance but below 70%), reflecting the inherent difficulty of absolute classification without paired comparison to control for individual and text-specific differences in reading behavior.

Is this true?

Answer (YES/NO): YES